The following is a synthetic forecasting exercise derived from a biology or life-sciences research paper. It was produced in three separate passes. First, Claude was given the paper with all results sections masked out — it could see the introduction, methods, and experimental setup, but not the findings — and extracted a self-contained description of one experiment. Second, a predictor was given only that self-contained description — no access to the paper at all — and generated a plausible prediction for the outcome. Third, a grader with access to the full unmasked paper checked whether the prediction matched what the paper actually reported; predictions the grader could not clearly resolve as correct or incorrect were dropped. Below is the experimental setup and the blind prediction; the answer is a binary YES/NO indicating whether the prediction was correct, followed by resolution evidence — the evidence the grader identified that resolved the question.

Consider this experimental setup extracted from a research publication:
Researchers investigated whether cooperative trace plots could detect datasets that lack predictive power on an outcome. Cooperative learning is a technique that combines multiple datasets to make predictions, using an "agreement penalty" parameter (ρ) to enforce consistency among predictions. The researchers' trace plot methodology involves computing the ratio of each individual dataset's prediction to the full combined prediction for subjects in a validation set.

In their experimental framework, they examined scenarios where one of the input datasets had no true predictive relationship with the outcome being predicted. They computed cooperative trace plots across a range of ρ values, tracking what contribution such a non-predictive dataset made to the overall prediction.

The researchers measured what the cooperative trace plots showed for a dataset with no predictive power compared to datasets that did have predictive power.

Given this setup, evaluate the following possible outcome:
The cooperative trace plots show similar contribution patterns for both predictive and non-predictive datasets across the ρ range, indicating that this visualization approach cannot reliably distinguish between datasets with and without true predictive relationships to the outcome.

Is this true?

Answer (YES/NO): NO